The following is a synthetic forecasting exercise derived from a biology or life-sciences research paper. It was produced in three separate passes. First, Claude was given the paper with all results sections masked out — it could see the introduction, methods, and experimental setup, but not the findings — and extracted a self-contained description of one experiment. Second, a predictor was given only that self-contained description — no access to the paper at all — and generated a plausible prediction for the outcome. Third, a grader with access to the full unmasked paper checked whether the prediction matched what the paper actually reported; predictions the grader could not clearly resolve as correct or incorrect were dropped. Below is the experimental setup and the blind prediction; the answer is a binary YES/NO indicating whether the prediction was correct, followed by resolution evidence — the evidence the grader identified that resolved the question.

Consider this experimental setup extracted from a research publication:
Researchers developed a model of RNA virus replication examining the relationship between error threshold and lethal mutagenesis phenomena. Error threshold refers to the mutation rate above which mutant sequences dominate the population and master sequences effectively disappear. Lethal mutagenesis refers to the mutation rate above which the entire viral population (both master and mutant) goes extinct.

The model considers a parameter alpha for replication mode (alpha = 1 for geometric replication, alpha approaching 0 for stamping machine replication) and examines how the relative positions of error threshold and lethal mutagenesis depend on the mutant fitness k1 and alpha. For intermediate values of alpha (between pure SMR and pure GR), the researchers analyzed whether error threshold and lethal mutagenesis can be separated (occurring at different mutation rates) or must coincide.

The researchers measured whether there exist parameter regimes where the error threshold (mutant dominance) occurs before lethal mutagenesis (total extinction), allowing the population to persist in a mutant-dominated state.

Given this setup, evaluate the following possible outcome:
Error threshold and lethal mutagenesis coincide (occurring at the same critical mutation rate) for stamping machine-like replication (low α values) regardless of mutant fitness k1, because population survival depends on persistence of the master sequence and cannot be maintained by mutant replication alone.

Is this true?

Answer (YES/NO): YES